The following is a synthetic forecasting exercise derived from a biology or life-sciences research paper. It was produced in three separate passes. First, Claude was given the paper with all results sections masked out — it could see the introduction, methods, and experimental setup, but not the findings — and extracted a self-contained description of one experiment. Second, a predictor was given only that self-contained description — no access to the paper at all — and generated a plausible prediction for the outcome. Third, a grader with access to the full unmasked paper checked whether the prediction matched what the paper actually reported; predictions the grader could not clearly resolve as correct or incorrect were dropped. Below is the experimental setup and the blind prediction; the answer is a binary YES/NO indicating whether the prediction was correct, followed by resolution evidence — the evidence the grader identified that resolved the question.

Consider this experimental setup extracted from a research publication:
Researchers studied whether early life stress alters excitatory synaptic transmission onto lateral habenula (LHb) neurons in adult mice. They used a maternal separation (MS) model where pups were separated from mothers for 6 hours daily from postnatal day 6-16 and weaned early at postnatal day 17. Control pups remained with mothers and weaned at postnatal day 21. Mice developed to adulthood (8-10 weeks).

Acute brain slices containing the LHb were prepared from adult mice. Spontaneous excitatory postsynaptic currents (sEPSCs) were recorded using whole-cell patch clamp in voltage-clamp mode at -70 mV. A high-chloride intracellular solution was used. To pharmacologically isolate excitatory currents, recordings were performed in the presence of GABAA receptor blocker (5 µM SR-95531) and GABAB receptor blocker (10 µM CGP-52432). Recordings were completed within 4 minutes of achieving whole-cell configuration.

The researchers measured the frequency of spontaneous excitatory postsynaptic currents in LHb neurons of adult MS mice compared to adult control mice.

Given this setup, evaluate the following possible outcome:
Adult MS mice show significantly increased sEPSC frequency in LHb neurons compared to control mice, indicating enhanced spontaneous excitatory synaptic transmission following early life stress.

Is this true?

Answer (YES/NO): NO